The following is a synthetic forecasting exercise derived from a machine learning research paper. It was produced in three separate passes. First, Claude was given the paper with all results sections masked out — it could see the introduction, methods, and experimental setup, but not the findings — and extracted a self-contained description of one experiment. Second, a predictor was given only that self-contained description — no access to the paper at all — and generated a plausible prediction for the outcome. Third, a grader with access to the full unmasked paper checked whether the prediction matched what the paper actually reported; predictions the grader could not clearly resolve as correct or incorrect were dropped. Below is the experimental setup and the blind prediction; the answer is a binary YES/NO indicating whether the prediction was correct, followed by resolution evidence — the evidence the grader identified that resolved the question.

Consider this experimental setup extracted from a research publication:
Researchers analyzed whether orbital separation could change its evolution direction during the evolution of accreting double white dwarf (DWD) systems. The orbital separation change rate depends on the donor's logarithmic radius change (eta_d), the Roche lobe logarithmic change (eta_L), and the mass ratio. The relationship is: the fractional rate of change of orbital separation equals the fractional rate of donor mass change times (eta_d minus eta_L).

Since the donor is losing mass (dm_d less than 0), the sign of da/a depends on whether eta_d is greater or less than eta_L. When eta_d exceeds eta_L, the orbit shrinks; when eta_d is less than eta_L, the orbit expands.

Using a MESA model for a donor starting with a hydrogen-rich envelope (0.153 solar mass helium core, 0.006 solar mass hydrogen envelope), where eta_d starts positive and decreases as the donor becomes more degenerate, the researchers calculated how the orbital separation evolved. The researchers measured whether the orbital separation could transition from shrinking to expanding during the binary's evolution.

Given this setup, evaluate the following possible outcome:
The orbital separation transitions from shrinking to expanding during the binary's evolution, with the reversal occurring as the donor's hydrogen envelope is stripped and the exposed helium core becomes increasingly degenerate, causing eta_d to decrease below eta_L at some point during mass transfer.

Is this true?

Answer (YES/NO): YES